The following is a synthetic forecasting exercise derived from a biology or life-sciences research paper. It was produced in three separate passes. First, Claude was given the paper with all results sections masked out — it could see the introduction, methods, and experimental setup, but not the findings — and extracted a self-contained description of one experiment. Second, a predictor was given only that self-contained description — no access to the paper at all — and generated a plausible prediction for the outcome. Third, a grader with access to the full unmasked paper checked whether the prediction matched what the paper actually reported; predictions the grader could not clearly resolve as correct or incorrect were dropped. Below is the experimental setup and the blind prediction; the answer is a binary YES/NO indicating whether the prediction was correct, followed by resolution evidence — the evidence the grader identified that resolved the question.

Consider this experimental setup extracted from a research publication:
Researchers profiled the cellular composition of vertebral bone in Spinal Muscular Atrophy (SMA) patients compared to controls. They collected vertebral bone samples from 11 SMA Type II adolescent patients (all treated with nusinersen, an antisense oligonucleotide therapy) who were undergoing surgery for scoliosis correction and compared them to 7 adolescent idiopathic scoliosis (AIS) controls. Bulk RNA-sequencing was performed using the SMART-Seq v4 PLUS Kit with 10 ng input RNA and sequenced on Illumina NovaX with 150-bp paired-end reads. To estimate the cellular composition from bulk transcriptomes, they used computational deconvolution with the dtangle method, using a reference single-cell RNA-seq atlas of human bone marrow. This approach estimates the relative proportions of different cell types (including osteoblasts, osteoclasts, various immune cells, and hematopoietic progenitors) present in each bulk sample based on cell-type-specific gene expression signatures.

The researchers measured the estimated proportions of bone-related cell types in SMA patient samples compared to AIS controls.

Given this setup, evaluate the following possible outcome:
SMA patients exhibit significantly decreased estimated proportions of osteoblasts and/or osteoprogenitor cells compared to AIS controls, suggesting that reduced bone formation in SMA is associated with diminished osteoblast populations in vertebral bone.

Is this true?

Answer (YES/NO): NO